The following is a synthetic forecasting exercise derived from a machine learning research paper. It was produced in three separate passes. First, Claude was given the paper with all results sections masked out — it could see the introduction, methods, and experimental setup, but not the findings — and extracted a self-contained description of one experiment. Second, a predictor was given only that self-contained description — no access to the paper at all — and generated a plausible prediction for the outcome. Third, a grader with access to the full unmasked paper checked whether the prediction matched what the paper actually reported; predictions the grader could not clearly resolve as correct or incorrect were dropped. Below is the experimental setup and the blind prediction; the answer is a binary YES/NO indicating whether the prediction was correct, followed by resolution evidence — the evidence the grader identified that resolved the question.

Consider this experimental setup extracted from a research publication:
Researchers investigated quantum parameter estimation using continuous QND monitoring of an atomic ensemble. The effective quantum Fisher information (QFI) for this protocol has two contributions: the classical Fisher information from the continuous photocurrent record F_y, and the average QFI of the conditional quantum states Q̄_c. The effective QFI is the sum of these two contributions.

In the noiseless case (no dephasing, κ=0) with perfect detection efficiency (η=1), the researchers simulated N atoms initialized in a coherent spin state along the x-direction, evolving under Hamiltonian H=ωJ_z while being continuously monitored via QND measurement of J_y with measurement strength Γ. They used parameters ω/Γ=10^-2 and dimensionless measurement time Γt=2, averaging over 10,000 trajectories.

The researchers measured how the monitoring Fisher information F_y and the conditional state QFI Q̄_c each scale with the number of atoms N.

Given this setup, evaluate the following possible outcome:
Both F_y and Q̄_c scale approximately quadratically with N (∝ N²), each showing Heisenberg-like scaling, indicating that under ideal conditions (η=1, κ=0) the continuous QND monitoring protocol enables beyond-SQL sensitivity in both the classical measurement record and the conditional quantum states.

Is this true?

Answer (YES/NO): YES